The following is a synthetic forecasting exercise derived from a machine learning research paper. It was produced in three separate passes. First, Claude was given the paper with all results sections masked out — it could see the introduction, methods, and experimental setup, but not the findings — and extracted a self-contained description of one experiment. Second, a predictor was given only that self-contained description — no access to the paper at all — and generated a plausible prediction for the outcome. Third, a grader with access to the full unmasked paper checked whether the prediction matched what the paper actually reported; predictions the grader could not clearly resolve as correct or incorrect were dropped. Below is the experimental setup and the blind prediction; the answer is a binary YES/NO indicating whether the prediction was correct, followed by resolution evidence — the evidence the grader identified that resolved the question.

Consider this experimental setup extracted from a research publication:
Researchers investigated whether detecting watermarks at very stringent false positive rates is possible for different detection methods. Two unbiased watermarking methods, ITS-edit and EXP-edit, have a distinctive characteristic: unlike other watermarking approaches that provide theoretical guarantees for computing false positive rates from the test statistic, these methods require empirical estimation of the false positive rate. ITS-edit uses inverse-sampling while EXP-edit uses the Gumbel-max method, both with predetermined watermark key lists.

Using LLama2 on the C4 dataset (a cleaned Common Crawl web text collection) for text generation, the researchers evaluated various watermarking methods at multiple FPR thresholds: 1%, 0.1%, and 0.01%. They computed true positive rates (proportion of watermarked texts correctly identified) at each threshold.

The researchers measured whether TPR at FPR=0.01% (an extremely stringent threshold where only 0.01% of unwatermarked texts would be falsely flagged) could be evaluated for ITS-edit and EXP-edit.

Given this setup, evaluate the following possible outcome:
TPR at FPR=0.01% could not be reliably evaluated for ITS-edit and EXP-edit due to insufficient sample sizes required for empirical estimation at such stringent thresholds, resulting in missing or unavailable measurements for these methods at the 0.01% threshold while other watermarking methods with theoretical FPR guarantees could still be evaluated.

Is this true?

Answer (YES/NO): NO